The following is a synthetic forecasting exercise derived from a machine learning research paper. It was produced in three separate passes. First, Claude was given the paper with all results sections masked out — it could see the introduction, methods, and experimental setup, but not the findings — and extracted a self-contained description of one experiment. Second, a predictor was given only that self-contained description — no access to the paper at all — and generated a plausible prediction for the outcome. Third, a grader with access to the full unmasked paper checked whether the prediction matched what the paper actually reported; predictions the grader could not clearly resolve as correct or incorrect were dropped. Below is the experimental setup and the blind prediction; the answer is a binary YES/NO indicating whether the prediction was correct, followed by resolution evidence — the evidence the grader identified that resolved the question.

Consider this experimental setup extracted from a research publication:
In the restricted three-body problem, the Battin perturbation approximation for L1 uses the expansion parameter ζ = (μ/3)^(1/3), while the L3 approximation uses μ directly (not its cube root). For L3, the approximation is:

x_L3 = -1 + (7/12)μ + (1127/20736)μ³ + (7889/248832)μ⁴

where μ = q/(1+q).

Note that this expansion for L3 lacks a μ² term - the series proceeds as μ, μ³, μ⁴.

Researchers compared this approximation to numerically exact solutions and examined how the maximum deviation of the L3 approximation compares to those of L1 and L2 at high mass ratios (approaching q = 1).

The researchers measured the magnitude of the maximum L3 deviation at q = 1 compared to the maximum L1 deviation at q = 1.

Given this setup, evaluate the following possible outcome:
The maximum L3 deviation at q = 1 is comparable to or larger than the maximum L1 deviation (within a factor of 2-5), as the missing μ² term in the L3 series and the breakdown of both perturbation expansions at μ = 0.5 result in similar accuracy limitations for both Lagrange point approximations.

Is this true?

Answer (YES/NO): NO